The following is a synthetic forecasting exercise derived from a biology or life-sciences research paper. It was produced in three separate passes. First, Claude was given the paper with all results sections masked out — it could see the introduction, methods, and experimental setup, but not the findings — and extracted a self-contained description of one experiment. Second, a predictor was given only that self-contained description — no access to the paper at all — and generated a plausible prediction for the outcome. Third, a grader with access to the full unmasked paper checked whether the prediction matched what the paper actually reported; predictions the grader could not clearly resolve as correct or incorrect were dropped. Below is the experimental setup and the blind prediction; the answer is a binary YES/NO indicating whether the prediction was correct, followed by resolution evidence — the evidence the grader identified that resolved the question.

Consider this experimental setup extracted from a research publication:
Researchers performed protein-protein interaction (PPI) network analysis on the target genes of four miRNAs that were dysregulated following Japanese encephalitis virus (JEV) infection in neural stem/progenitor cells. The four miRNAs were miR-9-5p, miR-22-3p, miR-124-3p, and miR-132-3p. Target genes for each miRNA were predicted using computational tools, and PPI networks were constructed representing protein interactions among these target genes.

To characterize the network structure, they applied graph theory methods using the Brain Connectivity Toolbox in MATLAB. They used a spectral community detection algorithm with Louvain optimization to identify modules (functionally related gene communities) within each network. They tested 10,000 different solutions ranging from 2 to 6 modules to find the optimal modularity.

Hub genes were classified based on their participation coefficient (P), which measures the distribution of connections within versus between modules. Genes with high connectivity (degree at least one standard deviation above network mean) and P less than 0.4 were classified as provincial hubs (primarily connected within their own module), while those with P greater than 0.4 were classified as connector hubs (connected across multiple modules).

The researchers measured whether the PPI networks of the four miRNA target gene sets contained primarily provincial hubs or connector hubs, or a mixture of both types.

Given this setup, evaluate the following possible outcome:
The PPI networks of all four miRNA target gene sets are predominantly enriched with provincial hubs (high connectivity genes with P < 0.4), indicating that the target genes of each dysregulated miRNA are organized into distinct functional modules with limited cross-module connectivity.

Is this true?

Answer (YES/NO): NO